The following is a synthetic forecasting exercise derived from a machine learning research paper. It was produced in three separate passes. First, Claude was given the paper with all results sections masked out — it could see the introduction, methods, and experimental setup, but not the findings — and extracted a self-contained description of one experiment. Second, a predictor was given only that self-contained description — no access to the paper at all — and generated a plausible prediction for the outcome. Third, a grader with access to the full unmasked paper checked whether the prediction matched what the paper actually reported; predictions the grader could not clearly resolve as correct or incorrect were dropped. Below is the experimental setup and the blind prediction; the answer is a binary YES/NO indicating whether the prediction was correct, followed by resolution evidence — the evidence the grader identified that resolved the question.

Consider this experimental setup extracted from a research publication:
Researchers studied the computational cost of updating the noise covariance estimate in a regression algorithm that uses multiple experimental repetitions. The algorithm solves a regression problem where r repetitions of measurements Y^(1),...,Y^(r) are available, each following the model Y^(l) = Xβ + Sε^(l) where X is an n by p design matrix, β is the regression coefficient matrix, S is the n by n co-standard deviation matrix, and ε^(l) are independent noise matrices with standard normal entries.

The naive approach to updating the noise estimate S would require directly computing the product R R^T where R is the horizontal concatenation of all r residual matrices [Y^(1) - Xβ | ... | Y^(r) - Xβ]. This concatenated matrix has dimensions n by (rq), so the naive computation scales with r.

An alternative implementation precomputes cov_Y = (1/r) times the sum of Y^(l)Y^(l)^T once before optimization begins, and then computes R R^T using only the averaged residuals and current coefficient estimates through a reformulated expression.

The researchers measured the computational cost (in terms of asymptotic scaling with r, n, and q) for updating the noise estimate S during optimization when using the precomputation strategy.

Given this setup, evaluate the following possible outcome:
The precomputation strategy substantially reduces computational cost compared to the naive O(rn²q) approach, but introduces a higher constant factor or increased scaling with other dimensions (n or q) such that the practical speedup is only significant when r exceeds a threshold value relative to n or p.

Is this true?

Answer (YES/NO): NO